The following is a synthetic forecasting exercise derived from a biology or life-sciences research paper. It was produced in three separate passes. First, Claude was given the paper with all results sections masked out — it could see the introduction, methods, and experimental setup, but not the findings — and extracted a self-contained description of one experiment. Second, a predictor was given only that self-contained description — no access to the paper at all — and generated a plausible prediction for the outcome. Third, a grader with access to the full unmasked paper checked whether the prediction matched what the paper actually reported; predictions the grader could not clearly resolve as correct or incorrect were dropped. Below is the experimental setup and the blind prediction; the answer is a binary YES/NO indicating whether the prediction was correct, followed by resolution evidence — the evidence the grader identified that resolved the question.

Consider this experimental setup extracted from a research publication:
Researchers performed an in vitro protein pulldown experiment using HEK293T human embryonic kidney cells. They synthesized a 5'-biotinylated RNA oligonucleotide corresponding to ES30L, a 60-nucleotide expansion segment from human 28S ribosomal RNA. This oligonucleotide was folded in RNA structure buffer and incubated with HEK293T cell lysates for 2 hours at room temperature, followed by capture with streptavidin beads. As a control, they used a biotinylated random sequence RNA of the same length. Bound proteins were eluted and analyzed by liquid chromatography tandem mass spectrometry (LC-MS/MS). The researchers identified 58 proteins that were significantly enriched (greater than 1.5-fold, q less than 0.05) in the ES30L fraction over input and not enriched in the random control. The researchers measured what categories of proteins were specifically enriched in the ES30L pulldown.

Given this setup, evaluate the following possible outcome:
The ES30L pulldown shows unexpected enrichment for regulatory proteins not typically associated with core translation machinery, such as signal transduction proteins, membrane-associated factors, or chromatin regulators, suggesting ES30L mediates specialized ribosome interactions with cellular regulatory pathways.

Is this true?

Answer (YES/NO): NO